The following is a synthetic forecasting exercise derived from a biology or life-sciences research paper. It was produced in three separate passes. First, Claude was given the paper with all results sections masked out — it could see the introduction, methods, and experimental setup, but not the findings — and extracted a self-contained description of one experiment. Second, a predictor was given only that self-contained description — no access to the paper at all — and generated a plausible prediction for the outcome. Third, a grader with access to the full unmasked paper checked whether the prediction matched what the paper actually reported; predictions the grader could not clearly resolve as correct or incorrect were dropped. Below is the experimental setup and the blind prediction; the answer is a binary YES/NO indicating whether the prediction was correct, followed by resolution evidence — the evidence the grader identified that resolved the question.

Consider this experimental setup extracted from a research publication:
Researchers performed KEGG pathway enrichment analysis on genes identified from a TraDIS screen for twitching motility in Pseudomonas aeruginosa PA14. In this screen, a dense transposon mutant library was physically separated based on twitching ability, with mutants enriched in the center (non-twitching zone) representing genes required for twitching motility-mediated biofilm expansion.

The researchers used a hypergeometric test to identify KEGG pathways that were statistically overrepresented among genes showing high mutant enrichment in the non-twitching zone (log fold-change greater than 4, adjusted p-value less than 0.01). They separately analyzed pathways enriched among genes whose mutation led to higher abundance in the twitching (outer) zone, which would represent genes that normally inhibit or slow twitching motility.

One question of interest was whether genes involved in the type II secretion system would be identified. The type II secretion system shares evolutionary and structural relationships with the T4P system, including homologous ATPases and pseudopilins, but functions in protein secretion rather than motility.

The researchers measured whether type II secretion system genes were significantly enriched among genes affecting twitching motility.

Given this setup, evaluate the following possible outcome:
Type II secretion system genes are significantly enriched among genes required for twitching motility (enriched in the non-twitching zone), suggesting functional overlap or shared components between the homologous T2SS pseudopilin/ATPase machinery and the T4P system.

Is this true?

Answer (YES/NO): NO